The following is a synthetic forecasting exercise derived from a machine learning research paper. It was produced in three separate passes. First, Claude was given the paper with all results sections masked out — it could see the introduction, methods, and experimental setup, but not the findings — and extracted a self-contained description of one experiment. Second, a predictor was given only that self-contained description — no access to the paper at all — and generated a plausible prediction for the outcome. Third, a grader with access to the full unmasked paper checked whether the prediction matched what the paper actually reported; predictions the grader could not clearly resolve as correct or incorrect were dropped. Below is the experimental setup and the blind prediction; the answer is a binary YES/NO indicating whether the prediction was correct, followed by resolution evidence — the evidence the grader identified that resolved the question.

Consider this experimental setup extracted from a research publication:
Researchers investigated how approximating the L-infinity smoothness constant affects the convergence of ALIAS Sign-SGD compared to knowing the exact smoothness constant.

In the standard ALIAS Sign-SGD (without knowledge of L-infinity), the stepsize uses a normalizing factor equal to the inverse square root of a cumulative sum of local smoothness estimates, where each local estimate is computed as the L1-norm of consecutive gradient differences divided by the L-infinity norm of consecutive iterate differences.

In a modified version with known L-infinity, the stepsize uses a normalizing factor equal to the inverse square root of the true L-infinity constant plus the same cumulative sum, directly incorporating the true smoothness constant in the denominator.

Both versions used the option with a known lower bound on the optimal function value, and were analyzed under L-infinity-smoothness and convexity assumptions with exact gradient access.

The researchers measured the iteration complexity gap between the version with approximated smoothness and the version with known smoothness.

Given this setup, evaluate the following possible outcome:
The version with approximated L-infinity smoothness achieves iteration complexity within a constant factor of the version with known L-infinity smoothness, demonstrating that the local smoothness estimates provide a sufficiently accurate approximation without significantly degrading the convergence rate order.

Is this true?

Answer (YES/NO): NO